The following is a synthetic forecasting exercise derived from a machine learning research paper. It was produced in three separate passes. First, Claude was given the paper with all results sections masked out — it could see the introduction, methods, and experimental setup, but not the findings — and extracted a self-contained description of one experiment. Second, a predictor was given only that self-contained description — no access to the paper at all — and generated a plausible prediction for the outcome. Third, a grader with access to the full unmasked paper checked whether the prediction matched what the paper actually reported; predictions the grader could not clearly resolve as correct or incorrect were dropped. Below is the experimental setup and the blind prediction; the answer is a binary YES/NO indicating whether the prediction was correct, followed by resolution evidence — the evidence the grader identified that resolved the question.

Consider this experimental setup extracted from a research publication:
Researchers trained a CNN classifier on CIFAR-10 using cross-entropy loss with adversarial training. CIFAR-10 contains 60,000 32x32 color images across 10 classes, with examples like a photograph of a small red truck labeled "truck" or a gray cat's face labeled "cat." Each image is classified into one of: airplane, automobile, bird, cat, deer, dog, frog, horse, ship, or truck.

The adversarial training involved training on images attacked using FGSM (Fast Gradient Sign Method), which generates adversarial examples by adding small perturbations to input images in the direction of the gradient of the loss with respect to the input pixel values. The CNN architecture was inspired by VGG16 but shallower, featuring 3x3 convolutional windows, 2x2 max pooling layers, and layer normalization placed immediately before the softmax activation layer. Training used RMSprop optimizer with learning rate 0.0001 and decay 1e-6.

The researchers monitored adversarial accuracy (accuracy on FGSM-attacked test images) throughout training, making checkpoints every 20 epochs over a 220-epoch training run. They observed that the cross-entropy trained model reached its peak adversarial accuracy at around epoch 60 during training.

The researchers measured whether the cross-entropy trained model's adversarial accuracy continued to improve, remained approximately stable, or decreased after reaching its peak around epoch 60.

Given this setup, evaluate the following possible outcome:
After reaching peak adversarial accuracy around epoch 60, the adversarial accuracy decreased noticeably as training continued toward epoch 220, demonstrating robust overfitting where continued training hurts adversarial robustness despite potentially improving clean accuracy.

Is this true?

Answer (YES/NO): YES